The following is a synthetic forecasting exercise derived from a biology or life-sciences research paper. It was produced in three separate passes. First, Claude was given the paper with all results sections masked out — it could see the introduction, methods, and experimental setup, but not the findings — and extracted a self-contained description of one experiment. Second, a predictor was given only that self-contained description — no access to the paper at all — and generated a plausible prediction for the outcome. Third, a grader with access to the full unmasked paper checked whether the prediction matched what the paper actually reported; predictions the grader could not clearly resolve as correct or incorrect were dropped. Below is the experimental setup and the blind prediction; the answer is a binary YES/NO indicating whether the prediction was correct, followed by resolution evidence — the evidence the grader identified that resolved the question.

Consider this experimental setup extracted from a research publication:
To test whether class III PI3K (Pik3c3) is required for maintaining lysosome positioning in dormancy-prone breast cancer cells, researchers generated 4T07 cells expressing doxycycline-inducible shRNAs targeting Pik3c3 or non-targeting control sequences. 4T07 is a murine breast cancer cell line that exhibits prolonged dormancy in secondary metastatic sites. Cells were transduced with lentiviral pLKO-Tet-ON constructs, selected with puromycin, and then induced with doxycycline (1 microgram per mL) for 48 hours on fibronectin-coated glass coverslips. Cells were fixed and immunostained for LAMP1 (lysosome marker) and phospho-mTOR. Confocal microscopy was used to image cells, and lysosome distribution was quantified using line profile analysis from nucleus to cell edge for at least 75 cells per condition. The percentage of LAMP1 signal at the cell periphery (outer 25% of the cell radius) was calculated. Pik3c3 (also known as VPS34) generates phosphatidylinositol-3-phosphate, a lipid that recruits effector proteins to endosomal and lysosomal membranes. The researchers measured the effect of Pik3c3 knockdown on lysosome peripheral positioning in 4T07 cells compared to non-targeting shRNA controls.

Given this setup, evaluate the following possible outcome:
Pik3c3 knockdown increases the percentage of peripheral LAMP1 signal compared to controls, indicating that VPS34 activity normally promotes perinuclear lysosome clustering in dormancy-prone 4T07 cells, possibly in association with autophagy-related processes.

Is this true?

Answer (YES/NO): NO